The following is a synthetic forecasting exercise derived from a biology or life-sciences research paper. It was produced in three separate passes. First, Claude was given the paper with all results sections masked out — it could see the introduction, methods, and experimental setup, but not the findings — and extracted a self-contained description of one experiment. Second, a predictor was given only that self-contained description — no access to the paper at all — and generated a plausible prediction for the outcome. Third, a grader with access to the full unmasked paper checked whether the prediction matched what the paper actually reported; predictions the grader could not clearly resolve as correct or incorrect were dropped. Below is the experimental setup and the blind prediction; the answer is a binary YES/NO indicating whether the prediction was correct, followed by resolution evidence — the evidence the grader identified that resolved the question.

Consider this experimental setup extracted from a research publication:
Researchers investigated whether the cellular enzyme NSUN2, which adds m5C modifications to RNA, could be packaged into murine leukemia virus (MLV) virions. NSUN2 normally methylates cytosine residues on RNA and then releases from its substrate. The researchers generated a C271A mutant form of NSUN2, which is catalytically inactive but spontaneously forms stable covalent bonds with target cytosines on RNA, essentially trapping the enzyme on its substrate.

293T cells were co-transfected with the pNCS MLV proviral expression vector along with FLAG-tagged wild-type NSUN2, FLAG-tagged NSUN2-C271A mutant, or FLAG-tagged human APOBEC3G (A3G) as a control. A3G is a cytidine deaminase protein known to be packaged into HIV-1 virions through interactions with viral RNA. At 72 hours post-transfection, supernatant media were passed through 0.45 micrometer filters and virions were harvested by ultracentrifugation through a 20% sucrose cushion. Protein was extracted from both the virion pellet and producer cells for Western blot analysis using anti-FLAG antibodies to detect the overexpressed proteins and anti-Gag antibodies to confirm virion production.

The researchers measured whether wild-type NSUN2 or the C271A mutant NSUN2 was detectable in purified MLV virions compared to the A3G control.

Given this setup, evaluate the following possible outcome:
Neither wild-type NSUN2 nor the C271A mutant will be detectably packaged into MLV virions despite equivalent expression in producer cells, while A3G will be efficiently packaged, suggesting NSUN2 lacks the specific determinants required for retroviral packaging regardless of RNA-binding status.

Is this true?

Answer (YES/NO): NO